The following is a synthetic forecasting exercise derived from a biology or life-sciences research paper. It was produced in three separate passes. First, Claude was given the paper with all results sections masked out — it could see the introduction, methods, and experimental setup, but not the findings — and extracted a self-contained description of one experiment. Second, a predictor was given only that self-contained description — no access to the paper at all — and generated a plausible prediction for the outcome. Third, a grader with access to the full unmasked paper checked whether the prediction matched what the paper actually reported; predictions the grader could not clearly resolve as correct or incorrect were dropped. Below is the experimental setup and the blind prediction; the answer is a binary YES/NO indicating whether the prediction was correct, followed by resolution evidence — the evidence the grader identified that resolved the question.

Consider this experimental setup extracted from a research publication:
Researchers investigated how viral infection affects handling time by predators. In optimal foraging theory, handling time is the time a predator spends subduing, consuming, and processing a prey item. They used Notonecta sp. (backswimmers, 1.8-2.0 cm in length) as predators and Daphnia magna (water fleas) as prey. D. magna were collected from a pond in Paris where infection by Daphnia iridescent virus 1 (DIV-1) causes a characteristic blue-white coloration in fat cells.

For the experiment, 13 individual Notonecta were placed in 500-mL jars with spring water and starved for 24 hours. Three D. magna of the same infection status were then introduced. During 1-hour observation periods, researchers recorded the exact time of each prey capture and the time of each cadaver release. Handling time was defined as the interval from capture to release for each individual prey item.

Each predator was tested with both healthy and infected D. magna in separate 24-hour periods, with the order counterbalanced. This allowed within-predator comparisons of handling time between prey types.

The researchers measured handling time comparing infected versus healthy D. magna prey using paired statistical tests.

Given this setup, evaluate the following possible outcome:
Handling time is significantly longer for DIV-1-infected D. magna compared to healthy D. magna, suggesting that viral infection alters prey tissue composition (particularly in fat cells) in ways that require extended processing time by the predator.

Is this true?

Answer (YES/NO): YES